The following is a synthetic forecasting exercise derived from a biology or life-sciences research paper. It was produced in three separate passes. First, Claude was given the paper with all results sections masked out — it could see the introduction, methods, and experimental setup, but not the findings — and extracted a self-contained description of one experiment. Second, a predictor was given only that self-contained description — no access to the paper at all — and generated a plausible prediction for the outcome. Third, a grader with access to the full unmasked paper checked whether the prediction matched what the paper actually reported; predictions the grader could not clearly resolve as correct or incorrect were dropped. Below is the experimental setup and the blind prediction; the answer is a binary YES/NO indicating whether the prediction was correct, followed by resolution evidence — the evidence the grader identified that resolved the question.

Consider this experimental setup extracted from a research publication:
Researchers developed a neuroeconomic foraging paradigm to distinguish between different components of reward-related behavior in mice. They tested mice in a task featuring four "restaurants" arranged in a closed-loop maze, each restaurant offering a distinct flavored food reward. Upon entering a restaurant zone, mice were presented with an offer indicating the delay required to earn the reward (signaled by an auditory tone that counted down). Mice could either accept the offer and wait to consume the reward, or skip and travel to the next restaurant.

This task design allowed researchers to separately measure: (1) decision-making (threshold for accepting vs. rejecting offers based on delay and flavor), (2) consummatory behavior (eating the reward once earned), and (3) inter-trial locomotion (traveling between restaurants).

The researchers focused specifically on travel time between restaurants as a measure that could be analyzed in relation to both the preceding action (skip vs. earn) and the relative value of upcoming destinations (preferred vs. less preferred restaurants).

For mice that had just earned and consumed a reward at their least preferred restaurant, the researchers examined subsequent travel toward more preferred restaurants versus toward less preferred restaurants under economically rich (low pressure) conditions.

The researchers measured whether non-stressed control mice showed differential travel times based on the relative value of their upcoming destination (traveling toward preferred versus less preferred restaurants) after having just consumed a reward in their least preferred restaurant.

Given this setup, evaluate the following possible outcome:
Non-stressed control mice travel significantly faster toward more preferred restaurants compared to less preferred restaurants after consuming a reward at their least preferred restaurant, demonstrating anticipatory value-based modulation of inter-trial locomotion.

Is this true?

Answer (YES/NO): YES